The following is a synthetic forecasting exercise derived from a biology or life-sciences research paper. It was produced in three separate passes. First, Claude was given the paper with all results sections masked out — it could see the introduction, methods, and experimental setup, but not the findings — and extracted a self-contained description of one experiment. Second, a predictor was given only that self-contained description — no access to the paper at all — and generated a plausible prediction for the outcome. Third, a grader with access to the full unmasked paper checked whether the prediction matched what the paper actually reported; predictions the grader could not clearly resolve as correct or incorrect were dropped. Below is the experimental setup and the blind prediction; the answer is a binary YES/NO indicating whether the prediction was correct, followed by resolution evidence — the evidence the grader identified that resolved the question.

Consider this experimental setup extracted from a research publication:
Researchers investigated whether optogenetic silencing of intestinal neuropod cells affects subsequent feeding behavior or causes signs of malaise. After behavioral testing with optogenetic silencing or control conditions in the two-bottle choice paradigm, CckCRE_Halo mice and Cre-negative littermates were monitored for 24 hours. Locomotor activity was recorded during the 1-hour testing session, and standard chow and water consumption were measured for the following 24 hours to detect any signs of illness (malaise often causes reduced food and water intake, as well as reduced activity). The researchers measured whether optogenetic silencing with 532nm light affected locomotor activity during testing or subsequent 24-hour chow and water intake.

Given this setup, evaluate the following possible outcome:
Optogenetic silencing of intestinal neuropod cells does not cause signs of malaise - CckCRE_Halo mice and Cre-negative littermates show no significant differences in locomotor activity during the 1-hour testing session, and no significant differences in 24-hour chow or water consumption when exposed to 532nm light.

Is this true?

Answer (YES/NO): YES